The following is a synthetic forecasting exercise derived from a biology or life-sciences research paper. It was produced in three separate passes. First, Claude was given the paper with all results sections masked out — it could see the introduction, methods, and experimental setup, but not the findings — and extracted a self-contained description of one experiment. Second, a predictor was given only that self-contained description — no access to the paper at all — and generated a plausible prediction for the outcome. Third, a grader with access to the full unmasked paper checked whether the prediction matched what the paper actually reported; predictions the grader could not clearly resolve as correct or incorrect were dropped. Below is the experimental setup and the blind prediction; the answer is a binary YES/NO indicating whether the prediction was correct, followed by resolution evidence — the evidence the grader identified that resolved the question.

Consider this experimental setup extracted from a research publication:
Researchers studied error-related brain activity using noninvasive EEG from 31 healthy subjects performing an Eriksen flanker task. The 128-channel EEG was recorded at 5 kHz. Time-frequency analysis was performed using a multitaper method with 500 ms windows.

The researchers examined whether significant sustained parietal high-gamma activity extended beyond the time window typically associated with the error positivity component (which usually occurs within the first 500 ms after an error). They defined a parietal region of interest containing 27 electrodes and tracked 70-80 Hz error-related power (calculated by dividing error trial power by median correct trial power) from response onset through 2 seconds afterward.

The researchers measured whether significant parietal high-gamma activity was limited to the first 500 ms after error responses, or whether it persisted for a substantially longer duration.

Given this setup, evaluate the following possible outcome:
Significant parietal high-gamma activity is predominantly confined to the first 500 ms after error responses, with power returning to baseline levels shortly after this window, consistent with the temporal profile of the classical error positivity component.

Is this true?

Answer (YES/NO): NO